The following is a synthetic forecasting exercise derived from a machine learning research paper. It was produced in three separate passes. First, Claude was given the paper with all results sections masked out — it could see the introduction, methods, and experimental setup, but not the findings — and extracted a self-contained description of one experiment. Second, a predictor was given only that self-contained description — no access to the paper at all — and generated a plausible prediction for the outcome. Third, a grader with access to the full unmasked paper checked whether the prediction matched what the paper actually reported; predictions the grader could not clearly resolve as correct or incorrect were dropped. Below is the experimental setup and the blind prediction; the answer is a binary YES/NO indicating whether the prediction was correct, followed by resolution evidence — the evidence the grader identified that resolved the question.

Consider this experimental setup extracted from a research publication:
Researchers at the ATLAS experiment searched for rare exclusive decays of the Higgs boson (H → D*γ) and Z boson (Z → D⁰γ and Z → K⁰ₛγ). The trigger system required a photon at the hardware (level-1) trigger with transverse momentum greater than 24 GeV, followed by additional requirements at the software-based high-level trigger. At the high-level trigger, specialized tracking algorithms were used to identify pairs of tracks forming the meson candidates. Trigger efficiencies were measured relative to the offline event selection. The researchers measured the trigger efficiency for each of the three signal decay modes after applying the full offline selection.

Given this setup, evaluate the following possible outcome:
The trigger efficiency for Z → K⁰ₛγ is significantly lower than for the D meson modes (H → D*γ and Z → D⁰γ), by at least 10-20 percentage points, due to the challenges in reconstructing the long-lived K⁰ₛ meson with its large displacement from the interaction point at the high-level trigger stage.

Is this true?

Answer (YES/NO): YES